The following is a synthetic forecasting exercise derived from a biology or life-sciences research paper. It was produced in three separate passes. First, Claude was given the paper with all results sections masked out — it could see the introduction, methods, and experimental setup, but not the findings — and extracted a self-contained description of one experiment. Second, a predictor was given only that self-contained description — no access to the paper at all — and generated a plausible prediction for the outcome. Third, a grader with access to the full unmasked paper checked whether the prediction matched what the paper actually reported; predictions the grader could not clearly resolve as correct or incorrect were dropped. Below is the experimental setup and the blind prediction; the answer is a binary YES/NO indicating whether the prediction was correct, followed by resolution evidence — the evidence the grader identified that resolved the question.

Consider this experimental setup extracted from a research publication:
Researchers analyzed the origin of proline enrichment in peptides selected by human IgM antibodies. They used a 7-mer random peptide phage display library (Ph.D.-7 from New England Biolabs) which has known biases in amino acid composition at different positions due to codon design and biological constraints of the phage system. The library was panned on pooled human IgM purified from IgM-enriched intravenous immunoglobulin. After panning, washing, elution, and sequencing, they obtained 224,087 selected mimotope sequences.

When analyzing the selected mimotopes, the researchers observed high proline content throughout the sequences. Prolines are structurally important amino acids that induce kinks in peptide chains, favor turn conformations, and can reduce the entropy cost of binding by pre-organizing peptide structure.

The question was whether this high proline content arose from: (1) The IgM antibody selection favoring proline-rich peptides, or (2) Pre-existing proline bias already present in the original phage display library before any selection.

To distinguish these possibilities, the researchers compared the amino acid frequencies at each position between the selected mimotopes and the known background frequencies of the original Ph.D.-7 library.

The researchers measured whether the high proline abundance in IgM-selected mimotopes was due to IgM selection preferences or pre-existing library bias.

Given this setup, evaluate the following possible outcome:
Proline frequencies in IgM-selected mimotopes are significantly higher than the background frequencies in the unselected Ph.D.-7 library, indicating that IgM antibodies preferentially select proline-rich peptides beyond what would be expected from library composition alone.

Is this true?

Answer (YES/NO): NO